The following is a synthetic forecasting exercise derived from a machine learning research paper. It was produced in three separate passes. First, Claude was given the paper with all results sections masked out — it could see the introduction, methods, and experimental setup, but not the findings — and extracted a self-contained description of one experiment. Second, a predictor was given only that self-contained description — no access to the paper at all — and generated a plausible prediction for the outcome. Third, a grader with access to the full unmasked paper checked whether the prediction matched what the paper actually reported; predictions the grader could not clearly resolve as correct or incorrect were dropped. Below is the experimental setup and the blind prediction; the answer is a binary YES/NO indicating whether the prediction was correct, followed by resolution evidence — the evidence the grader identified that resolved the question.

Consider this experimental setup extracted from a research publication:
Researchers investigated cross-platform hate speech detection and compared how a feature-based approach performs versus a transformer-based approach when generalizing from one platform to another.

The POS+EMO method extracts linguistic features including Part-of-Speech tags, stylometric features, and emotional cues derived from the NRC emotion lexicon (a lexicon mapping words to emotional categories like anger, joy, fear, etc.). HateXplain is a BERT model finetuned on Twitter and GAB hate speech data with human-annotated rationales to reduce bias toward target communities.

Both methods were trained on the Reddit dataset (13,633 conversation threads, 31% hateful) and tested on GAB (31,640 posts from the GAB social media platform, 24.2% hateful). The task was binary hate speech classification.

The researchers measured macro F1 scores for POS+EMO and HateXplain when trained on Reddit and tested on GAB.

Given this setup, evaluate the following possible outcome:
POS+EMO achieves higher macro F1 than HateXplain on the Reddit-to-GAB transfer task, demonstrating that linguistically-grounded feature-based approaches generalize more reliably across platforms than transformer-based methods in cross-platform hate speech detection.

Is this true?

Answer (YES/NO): NO